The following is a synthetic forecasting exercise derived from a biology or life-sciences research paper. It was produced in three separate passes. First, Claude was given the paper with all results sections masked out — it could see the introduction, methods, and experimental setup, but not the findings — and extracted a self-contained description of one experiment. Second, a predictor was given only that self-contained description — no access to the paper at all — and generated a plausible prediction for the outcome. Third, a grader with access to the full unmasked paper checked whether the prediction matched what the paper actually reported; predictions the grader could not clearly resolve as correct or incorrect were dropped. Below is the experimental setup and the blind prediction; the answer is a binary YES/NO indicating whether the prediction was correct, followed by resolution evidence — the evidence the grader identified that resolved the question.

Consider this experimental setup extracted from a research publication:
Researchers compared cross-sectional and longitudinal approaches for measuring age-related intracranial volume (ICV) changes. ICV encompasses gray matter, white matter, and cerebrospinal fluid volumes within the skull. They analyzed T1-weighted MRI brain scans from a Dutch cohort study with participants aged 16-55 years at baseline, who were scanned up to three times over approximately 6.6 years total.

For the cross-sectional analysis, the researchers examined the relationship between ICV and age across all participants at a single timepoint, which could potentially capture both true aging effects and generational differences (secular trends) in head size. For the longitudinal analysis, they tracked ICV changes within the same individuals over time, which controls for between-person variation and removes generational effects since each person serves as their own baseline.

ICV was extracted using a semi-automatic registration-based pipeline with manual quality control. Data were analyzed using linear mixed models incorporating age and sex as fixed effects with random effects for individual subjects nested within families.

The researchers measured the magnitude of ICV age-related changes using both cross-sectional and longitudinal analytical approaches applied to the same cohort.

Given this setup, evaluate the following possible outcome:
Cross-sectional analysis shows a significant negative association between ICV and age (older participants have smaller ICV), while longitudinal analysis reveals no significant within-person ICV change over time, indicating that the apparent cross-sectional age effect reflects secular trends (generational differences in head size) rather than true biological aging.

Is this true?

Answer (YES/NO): NO